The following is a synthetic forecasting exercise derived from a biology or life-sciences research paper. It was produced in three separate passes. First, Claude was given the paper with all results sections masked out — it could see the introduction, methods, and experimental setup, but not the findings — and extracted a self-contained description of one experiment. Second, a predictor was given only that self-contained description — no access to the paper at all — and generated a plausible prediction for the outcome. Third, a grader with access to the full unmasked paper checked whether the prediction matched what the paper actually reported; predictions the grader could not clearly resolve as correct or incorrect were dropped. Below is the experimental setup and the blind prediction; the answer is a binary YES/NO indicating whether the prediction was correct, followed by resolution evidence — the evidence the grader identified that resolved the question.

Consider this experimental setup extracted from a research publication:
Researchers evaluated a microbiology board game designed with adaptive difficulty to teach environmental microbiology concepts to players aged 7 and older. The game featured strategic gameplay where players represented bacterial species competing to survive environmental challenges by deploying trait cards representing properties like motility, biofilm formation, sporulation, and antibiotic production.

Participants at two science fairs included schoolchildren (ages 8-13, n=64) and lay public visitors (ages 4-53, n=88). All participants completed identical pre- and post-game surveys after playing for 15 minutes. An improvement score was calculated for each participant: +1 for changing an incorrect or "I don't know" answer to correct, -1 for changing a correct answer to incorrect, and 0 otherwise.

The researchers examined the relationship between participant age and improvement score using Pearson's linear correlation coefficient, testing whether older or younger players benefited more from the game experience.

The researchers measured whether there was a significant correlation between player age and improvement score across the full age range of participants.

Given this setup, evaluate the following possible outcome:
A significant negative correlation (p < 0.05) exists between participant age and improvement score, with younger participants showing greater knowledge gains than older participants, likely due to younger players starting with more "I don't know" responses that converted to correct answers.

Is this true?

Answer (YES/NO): NO